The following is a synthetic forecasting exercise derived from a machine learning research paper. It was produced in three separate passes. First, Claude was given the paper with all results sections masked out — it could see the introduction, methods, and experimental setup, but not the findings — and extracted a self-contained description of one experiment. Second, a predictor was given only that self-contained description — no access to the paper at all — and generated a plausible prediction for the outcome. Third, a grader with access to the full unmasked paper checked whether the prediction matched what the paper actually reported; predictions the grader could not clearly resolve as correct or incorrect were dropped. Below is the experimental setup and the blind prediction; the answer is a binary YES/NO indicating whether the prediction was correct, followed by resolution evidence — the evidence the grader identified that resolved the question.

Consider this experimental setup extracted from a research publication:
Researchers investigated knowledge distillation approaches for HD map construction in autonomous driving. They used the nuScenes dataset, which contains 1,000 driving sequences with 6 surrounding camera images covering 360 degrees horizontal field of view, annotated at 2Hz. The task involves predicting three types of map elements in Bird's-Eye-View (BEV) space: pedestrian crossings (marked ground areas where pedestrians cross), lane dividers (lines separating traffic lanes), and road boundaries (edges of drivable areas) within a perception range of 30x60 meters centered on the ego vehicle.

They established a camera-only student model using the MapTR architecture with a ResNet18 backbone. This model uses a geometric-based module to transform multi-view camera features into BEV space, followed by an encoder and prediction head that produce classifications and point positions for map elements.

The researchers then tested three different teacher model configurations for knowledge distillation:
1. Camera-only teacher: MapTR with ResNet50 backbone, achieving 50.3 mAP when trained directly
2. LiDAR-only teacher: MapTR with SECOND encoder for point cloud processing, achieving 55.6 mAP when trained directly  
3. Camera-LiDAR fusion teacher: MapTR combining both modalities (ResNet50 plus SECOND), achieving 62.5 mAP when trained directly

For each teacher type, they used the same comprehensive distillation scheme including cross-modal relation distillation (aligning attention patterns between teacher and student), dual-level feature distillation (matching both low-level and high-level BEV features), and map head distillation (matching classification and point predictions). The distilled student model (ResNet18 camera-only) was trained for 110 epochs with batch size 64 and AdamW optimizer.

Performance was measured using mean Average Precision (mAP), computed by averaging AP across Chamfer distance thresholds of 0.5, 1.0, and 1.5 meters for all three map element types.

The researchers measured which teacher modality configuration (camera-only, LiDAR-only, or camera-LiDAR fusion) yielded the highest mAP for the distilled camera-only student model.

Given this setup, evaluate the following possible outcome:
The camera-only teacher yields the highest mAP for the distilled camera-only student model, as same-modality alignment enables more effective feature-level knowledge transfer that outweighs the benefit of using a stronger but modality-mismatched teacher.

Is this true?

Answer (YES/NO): NO